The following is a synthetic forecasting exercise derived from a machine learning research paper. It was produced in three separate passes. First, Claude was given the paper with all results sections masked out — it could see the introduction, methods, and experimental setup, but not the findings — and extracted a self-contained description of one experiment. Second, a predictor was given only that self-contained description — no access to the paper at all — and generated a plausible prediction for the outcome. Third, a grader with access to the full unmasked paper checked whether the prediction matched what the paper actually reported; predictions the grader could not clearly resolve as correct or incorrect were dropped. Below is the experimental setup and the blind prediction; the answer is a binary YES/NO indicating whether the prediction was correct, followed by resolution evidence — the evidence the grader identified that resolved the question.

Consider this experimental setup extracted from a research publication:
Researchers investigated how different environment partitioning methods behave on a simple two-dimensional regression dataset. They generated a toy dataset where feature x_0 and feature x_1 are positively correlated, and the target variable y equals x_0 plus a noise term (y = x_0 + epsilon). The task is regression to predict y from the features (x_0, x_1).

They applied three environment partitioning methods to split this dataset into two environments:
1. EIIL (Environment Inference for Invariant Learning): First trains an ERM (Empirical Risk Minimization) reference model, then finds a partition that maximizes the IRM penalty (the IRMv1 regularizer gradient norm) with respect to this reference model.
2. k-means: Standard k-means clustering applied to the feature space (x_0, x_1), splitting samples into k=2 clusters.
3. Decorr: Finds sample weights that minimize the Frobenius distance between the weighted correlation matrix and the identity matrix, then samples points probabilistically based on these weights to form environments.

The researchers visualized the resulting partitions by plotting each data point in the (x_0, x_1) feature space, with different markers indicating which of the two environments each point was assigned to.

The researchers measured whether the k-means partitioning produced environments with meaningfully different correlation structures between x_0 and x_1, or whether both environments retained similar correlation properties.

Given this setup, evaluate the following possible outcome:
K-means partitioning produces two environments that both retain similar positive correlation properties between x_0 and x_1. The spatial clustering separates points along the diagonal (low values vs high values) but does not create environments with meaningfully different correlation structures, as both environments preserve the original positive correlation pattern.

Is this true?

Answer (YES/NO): YES